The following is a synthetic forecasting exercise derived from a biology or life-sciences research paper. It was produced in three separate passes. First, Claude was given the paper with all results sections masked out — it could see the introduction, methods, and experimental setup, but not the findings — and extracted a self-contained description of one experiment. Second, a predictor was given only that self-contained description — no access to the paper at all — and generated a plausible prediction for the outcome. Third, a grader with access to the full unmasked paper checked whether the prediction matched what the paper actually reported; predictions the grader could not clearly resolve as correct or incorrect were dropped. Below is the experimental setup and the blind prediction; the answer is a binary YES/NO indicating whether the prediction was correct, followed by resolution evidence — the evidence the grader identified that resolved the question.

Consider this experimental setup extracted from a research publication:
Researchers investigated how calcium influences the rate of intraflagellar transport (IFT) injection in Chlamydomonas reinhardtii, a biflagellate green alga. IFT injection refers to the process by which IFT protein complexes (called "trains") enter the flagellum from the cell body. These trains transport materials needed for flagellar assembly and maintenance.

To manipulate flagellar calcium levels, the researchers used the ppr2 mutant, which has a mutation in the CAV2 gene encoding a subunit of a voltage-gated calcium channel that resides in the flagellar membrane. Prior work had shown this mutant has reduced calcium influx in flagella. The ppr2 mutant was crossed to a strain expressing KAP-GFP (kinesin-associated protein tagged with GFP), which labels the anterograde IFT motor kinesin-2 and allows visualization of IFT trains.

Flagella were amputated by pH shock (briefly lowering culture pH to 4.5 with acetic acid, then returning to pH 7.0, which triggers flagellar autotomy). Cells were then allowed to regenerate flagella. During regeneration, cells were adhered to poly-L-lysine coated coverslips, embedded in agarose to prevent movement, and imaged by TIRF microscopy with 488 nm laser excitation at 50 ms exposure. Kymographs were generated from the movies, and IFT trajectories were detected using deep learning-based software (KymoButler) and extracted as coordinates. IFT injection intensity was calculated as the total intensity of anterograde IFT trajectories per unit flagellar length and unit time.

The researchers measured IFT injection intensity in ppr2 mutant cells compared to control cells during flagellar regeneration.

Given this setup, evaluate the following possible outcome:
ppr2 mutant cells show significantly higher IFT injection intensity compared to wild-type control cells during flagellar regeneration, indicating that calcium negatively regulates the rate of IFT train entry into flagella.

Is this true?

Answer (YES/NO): NO